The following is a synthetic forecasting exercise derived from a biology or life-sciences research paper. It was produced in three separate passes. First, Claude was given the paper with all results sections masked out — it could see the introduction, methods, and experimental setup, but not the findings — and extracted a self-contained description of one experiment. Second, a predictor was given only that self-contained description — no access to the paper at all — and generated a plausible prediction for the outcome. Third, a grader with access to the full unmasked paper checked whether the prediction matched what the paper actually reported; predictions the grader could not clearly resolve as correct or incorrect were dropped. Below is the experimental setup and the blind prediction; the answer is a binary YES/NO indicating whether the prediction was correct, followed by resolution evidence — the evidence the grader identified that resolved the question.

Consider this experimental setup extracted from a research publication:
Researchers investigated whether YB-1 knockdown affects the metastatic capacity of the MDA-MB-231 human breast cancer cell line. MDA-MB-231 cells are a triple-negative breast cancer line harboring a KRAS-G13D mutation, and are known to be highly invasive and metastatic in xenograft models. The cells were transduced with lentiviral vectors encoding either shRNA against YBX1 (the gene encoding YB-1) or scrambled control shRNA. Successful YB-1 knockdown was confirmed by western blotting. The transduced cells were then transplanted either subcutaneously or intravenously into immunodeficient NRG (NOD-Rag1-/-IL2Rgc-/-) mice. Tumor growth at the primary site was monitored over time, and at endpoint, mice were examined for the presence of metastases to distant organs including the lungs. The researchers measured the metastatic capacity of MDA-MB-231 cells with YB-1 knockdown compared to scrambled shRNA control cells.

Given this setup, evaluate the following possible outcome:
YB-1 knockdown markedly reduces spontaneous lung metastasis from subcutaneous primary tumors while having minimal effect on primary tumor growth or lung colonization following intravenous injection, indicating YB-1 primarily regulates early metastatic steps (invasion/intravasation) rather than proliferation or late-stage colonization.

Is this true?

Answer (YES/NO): NO